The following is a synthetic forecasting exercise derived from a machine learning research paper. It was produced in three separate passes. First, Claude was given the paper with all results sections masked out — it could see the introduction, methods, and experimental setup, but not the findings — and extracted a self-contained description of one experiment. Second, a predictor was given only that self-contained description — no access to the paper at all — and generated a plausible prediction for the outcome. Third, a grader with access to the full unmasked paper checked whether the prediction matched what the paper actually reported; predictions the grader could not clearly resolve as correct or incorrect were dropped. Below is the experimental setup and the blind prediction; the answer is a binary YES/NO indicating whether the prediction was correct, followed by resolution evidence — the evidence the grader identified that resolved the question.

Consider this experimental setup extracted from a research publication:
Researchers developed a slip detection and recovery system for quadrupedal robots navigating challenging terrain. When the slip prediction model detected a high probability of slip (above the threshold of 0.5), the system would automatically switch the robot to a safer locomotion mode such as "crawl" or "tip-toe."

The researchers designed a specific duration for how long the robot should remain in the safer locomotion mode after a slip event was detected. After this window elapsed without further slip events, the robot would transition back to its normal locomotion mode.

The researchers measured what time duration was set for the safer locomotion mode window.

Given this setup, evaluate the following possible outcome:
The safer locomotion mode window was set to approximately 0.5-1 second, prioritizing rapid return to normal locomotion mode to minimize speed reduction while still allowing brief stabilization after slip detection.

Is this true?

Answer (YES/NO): NO